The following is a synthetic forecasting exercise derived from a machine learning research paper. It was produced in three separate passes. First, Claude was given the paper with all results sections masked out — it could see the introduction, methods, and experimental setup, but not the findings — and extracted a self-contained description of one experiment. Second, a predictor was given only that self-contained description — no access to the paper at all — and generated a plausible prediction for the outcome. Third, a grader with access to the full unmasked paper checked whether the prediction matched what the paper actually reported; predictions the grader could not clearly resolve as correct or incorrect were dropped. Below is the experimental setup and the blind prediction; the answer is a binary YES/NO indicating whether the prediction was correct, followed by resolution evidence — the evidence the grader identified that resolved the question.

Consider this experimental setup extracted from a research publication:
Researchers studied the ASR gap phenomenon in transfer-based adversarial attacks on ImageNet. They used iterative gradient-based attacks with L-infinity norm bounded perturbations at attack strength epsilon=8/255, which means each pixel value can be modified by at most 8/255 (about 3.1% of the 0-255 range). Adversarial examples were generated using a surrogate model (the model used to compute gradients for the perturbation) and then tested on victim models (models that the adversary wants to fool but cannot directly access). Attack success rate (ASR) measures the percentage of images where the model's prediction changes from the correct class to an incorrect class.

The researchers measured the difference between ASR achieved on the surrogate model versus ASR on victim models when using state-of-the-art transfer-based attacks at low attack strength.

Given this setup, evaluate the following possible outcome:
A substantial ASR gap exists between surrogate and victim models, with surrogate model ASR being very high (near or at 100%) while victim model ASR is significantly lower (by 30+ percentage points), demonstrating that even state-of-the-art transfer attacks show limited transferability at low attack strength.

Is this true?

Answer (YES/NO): YES